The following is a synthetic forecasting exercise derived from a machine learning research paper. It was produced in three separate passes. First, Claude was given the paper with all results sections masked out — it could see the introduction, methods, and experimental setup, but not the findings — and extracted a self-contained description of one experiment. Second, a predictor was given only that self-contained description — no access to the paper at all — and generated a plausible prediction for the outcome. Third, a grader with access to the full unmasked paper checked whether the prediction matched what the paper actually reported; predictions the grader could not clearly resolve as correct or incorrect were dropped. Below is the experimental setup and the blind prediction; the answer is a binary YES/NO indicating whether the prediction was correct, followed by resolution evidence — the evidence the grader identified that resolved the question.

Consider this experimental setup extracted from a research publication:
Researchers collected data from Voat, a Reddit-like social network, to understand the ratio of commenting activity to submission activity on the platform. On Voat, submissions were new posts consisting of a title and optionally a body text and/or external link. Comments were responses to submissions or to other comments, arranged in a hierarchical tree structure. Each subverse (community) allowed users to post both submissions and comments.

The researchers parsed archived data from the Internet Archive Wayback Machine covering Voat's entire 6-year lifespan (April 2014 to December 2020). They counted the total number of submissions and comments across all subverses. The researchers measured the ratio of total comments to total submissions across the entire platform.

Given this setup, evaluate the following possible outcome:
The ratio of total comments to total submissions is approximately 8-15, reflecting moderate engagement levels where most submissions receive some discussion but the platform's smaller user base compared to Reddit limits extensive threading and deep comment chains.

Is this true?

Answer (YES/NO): NO